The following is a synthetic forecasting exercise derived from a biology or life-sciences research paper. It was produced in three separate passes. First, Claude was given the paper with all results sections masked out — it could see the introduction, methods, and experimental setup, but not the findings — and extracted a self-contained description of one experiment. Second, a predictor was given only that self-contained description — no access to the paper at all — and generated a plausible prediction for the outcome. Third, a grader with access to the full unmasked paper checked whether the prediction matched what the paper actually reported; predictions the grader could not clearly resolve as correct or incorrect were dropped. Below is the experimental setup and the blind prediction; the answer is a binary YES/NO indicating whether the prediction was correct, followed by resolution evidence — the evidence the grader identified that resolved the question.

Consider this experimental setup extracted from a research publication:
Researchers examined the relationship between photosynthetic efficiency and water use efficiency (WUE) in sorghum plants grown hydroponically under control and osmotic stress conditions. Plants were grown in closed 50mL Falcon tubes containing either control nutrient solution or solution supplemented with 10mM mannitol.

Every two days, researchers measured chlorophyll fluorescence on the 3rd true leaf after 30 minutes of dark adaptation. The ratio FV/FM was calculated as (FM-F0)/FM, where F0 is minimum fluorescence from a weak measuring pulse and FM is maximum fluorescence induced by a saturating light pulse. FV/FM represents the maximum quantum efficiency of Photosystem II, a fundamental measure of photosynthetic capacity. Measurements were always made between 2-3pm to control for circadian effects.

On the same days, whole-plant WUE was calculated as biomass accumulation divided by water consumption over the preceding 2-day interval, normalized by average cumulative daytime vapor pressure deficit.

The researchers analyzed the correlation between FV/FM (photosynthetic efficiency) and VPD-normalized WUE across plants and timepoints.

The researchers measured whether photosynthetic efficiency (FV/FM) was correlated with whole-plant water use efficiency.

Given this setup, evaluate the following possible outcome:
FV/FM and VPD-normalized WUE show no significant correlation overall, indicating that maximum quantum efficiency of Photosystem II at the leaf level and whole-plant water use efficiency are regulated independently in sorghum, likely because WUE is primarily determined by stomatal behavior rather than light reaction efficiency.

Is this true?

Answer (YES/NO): NO